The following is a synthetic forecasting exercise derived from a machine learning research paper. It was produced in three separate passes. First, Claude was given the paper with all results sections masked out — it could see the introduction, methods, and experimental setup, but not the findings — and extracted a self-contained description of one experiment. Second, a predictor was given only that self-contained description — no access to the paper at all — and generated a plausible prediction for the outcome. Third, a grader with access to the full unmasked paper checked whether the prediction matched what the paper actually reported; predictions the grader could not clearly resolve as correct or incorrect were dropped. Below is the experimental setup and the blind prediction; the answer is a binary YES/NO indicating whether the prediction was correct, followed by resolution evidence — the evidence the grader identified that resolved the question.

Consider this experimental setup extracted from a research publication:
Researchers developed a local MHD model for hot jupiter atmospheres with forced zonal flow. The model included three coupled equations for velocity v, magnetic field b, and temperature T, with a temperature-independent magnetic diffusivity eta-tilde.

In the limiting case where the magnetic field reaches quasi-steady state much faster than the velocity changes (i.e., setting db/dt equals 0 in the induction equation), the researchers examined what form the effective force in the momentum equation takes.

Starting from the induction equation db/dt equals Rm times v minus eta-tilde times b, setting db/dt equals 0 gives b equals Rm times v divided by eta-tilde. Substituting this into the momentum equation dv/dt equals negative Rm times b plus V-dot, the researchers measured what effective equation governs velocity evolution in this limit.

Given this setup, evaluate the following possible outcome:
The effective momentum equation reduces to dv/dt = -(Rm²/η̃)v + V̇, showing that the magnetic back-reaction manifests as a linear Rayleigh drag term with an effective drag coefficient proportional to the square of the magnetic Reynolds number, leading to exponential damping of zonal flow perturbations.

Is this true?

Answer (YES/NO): NO